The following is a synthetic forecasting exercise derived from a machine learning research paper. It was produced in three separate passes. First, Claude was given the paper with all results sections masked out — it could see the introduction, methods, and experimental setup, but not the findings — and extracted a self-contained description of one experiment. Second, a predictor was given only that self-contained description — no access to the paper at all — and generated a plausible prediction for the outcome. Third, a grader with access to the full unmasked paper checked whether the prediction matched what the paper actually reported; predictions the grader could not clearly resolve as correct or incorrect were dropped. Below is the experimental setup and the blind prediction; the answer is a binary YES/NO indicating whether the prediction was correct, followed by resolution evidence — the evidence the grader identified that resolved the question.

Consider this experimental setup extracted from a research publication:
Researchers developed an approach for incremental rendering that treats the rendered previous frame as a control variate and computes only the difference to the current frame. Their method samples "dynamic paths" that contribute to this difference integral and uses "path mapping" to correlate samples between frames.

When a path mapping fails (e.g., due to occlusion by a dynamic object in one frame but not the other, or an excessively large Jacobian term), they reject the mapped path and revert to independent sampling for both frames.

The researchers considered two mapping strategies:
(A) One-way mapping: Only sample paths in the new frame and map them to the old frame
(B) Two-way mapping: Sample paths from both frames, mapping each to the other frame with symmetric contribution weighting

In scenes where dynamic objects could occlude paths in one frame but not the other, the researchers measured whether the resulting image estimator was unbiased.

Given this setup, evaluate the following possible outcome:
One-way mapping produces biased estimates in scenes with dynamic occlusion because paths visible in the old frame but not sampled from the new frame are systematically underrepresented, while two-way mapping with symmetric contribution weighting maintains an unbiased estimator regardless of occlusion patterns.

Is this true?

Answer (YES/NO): YES